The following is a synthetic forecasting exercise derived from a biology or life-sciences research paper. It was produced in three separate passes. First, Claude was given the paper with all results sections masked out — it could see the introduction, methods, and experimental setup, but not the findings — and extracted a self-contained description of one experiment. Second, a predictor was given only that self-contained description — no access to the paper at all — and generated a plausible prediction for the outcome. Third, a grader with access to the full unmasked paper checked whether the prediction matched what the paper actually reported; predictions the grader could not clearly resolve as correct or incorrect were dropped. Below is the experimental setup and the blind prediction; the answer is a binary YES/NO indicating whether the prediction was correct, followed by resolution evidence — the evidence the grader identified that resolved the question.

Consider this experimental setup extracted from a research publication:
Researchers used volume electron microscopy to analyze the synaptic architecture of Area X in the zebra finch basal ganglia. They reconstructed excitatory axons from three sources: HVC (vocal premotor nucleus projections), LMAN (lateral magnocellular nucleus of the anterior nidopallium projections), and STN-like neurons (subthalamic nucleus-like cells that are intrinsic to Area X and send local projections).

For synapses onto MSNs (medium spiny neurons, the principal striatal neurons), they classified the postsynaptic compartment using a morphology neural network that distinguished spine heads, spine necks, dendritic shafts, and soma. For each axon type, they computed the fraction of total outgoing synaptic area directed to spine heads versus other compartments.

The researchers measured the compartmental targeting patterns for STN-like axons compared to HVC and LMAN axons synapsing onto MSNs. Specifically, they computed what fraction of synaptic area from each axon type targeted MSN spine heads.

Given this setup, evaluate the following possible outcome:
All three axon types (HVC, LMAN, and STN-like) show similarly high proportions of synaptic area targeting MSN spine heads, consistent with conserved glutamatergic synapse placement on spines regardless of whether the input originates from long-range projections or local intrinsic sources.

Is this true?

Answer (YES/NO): NO